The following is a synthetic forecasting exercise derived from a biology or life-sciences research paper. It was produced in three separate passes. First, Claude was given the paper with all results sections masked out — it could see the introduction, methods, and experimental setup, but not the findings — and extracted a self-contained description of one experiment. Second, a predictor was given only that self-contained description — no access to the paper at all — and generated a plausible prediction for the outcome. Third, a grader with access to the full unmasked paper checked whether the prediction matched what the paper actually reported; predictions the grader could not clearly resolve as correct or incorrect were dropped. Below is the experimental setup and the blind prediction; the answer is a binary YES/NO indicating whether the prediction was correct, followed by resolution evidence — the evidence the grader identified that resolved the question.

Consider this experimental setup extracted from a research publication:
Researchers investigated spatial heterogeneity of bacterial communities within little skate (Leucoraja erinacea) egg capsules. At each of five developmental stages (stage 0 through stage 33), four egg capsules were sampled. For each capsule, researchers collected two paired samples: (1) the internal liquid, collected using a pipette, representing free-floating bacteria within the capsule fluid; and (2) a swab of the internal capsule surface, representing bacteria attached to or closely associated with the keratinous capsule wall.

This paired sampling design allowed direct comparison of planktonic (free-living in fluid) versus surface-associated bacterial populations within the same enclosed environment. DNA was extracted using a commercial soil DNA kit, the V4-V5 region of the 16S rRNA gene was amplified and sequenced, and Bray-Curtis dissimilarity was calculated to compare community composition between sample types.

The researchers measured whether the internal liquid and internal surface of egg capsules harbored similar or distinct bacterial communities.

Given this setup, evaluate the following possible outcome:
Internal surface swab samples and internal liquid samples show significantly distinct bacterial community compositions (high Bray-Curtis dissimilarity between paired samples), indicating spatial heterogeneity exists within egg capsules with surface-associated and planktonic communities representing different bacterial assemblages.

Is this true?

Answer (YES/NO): NO